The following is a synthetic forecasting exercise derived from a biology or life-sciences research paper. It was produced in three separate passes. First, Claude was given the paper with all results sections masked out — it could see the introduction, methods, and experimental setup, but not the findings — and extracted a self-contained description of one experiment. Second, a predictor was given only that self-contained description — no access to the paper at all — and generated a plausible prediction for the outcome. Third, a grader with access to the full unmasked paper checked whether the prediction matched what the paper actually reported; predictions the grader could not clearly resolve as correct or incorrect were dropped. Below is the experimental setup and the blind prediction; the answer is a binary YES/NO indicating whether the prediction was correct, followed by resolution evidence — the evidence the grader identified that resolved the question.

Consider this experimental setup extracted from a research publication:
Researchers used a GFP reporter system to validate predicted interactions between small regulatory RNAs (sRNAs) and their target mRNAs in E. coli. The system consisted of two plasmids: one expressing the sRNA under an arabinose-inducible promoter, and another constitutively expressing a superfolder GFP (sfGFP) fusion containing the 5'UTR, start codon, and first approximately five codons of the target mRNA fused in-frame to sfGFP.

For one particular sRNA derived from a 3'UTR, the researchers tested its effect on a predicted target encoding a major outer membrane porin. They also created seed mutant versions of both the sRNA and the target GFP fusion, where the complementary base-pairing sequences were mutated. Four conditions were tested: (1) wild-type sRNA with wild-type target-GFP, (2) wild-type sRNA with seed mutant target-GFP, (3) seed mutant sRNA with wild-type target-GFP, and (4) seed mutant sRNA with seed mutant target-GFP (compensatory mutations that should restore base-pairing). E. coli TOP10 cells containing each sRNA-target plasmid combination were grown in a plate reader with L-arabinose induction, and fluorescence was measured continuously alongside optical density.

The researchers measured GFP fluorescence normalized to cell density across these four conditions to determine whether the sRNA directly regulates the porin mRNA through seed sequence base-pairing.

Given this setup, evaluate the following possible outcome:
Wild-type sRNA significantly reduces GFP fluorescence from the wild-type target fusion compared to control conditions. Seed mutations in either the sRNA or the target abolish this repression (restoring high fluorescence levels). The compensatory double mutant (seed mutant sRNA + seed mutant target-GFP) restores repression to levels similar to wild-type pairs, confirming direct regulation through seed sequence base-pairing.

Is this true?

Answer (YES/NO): NO